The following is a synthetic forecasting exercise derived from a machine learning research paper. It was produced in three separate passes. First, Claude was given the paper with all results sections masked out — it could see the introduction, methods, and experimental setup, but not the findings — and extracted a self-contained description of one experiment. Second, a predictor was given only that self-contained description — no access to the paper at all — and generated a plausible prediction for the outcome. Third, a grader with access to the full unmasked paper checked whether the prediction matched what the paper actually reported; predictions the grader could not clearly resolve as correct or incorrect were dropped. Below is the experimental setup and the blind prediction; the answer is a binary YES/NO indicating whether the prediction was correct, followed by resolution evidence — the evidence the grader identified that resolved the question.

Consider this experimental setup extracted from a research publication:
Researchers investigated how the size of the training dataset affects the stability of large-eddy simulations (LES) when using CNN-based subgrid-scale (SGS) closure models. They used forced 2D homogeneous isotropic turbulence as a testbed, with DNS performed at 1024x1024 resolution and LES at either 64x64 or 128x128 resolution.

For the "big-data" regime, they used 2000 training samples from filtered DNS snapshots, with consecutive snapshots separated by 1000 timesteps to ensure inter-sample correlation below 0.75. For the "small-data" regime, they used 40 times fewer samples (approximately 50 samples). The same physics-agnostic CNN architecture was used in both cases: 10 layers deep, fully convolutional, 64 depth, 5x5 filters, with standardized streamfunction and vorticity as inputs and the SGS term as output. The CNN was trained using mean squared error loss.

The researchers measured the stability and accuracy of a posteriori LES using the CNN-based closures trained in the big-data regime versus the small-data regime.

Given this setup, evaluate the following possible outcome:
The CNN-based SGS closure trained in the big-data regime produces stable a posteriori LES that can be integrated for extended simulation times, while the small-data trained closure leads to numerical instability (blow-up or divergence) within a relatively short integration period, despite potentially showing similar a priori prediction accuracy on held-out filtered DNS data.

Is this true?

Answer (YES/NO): NO